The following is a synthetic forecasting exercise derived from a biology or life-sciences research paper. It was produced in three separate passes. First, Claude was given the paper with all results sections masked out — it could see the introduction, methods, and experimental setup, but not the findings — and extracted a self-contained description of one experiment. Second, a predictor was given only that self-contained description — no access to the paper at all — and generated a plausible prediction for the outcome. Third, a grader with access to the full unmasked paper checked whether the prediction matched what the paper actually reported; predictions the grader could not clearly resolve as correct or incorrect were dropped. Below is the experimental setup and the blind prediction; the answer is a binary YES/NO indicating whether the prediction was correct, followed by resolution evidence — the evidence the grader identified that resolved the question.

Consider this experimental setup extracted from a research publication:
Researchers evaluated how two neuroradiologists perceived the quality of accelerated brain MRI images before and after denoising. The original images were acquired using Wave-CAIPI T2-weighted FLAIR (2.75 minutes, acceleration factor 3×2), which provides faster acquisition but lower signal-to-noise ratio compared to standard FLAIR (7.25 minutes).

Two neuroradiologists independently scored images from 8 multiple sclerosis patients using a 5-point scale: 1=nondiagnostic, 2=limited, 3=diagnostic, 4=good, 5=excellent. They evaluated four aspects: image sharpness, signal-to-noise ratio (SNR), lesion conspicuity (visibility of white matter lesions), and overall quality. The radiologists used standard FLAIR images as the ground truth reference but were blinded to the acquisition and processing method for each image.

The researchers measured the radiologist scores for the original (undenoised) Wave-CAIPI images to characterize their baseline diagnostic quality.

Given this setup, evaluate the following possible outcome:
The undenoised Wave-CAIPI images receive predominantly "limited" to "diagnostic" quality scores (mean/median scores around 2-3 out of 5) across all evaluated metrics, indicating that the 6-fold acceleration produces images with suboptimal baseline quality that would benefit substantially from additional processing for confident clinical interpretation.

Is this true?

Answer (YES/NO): NO